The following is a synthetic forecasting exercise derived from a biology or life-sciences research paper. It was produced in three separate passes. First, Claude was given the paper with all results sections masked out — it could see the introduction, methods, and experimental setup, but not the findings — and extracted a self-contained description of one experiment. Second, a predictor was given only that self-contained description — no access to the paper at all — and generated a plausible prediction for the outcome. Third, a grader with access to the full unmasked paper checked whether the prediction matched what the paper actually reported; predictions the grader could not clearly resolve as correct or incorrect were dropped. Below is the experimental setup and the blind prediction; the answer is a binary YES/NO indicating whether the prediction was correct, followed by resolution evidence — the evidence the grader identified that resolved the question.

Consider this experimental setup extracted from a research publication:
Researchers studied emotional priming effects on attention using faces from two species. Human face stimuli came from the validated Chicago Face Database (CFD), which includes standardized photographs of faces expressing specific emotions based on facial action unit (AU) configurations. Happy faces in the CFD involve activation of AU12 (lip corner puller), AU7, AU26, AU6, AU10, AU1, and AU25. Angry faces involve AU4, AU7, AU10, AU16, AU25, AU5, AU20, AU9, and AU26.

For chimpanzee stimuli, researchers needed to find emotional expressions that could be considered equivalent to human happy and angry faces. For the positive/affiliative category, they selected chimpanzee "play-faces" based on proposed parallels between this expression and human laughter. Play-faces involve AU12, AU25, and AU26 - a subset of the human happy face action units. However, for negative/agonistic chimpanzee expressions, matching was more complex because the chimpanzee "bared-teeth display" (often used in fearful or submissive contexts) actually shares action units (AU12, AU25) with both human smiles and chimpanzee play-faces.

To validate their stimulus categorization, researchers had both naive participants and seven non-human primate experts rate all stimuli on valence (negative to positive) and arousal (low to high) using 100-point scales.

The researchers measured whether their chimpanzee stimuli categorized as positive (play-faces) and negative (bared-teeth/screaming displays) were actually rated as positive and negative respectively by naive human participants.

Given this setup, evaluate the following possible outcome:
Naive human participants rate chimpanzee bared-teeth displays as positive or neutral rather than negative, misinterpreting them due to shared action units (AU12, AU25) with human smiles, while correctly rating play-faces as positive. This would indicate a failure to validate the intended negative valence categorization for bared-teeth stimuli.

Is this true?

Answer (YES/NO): NO